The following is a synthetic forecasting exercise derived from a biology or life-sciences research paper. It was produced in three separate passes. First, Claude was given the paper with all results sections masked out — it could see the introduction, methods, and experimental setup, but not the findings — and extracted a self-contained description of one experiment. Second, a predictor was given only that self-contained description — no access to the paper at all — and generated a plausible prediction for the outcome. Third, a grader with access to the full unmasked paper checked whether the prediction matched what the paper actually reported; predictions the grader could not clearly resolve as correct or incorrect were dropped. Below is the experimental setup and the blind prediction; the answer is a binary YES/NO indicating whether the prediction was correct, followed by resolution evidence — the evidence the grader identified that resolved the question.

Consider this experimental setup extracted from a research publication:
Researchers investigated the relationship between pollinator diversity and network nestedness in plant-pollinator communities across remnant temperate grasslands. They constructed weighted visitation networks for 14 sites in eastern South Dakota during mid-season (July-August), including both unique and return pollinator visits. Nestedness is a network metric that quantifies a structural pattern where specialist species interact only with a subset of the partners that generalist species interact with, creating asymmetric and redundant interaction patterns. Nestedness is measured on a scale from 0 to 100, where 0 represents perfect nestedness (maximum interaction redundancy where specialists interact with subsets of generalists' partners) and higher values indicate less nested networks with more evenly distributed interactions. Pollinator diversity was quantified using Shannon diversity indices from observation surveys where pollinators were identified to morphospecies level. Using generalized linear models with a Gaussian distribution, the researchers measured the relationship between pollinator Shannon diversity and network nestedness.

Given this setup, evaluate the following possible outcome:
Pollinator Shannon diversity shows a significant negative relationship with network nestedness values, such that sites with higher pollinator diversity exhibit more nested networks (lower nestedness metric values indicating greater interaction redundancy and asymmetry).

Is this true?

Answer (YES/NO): NO